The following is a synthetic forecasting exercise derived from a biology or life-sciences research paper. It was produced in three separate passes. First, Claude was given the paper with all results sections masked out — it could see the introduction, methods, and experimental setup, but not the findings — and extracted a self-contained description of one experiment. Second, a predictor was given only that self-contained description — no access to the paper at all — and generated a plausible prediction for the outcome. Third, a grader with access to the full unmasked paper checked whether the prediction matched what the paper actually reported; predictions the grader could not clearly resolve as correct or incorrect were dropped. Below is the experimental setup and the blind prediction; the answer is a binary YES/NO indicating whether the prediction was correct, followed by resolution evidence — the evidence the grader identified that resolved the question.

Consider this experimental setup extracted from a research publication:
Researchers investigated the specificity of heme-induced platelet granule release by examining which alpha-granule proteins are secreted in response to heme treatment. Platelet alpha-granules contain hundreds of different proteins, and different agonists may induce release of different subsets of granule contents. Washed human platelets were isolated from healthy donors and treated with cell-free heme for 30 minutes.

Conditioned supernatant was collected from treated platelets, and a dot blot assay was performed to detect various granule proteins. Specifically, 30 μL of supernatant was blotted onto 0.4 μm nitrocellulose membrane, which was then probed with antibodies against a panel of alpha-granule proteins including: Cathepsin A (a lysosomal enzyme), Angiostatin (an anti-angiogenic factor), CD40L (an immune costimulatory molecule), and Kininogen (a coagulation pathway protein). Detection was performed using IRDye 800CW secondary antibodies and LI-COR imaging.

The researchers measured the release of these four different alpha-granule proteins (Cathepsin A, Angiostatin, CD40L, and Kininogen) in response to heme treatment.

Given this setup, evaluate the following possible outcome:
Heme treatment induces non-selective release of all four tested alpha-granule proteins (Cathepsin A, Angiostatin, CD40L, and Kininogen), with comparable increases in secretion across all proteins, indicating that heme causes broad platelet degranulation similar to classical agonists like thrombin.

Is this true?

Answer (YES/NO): NO